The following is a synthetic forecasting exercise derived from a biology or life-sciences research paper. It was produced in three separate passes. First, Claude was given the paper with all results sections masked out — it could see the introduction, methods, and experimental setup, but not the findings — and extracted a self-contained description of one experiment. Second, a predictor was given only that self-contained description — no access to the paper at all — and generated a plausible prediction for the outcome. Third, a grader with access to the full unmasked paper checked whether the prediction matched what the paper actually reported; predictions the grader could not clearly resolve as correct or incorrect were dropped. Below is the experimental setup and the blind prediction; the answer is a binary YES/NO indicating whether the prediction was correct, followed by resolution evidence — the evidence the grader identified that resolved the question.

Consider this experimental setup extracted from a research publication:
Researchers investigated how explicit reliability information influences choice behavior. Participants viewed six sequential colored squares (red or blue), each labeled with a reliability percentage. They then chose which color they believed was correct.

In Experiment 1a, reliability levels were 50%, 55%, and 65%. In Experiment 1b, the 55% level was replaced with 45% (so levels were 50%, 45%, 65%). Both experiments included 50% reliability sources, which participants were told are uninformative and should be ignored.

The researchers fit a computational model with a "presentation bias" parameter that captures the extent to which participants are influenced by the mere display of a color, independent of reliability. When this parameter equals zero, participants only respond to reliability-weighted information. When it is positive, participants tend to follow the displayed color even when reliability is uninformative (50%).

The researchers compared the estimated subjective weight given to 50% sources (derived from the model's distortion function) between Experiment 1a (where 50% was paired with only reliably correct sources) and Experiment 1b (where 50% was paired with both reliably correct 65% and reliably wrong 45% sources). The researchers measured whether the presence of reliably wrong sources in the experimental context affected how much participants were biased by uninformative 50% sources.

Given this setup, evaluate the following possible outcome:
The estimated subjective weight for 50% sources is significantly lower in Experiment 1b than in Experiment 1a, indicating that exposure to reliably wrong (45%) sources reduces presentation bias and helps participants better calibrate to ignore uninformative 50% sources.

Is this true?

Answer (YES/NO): YES